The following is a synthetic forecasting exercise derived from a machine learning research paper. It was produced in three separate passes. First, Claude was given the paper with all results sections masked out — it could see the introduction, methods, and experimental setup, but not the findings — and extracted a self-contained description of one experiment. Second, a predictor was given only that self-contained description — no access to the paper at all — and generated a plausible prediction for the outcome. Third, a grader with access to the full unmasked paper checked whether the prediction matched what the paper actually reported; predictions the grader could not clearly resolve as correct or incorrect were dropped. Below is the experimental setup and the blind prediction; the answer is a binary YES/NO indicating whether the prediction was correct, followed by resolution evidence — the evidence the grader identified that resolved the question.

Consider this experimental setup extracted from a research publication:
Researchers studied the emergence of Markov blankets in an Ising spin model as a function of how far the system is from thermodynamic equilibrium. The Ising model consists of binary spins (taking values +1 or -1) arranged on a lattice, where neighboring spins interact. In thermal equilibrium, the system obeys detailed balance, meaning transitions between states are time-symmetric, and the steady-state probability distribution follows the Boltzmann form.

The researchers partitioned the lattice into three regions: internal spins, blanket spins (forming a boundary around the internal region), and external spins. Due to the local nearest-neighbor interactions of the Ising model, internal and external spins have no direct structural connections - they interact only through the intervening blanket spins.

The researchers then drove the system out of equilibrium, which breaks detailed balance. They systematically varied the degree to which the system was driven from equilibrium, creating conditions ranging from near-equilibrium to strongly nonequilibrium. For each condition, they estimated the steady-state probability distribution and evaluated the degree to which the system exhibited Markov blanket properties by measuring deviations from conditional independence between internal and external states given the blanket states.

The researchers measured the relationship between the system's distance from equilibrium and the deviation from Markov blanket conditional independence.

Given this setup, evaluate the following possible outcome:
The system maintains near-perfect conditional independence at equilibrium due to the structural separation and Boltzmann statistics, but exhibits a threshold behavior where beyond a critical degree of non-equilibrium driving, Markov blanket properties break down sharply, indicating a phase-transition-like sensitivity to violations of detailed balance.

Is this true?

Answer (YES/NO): NO